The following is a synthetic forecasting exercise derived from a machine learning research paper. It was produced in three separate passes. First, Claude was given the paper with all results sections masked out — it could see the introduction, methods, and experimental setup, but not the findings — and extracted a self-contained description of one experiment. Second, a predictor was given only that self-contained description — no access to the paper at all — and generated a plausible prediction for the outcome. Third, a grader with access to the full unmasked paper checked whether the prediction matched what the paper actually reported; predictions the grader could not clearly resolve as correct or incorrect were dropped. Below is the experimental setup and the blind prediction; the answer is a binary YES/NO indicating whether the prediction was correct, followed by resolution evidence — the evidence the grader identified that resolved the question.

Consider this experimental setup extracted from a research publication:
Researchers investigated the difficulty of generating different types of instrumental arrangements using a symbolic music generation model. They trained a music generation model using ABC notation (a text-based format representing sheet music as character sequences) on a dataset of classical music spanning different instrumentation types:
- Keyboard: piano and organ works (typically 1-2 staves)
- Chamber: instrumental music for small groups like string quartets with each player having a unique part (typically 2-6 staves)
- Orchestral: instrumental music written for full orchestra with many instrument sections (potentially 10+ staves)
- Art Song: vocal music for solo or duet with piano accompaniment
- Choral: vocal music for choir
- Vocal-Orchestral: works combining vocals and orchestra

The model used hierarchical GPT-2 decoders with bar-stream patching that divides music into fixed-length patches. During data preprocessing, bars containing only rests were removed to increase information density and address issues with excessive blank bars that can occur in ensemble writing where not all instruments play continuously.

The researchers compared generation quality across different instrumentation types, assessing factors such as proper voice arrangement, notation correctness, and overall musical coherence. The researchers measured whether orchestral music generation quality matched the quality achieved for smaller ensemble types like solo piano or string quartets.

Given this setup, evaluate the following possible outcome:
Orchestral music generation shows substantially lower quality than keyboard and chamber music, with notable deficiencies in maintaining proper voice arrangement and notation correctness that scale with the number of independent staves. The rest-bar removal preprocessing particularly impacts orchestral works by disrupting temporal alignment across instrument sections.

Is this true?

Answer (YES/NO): NO